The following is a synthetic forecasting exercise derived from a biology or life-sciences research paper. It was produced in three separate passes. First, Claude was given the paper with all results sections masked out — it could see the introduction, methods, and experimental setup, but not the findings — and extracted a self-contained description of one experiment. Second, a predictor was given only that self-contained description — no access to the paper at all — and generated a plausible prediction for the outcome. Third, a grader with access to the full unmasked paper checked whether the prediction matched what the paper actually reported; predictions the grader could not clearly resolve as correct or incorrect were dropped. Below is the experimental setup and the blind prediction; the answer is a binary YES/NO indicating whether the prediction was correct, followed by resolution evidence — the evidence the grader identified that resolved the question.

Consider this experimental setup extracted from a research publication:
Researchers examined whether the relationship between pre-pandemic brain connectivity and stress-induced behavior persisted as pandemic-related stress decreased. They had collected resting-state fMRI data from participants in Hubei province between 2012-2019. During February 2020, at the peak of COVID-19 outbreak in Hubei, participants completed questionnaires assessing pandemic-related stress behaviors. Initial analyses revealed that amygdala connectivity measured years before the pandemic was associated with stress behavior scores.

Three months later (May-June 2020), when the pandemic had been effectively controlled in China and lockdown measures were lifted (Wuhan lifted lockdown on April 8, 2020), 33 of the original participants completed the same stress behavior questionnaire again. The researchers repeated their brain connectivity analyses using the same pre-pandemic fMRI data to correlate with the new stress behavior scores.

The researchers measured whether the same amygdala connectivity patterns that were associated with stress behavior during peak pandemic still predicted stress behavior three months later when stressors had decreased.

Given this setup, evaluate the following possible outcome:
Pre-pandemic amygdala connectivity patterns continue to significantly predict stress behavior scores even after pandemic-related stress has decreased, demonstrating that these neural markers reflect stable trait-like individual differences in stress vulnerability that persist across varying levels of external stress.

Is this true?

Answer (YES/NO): NO